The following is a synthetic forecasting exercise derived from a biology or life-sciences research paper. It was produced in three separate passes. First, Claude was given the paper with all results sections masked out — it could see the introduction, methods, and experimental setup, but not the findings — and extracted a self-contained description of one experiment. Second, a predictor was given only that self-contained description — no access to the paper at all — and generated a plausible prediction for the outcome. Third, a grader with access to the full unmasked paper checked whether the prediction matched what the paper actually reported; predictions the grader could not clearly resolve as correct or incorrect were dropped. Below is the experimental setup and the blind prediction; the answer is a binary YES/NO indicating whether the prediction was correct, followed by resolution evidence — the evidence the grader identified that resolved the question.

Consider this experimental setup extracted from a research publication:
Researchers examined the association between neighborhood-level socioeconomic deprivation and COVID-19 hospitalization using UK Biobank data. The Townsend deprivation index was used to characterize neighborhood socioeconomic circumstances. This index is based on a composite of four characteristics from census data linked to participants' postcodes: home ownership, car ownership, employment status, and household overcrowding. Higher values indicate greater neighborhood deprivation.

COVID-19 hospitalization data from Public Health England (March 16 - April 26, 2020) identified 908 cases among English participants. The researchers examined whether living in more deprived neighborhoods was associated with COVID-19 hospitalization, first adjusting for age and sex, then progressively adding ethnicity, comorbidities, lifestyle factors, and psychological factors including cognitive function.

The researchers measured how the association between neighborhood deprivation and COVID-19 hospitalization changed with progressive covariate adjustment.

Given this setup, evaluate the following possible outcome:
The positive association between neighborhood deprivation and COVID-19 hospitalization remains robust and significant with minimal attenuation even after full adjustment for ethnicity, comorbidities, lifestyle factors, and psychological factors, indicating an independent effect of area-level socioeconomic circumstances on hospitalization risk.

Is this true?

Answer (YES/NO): NO